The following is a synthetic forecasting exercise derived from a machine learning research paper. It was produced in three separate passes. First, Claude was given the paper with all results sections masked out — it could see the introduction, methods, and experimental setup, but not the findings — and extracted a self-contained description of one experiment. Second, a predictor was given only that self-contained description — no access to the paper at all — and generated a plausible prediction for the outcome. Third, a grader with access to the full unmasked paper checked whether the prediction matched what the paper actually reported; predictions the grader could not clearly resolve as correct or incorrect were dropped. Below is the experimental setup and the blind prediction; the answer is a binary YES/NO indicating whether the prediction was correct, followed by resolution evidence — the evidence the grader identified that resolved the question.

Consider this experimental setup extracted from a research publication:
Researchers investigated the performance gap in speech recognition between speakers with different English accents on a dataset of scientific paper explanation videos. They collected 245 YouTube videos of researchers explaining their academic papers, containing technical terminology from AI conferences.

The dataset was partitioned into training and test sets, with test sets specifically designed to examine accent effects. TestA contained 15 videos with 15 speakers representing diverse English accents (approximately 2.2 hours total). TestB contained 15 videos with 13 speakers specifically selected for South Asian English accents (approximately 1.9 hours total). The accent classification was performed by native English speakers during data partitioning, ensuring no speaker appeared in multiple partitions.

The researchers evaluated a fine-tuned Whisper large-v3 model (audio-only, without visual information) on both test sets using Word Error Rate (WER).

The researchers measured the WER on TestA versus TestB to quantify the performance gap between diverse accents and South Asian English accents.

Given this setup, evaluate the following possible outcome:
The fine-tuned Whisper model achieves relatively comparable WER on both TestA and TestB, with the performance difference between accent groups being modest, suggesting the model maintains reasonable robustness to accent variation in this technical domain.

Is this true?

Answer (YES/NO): NO